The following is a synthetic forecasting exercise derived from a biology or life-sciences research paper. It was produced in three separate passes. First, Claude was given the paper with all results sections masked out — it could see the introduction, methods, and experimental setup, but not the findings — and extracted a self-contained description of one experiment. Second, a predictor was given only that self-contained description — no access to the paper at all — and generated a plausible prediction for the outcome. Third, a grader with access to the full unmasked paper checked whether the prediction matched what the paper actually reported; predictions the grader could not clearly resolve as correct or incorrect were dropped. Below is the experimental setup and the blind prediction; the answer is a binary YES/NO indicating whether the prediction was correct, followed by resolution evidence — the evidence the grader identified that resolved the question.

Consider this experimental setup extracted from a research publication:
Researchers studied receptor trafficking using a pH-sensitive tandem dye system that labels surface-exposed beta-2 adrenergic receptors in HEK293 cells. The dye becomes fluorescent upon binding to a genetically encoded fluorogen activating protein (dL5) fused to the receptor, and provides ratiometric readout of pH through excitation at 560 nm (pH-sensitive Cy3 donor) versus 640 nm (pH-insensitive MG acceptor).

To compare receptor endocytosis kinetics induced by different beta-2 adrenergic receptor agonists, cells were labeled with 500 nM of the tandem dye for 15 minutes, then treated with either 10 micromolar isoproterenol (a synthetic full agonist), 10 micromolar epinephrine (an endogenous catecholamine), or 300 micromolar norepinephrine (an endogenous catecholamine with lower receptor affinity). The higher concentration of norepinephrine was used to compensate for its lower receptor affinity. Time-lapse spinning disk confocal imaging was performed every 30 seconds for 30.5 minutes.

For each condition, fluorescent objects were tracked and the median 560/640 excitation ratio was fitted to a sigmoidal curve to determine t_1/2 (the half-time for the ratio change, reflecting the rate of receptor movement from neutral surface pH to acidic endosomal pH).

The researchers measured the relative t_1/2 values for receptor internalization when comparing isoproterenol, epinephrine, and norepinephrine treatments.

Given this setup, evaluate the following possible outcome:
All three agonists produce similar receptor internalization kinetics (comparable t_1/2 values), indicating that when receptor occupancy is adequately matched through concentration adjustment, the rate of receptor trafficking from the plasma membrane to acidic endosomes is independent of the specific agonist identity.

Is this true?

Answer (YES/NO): NO